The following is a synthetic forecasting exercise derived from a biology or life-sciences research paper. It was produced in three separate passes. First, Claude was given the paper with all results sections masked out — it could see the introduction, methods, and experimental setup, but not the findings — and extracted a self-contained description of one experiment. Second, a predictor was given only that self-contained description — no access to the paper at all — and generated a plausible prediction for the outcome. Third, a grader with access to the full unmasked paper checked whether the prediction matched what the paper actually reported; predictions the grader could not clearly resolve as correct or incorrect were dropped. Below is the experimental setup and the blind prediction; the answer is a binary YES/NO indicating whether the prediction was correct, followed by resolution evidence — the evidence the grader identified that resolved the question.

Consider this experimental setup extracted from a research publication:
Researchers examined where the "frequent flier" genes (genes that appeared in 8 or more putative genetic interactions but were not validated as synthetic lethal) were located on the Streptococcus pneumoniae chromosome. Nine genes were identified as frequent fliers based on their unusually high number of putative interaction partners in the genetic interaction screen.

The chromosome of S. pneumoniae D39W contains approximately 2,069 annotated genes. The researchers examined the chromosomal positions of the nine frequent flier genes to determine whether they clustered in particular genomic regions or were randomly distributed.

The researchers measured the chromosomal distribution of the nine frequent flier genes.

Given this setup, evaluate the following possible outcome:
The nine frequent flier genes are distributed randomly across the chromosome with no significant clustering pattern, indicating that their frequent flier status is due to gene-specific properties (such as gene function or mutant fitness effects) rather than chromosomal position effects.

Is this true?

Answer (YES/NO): NO